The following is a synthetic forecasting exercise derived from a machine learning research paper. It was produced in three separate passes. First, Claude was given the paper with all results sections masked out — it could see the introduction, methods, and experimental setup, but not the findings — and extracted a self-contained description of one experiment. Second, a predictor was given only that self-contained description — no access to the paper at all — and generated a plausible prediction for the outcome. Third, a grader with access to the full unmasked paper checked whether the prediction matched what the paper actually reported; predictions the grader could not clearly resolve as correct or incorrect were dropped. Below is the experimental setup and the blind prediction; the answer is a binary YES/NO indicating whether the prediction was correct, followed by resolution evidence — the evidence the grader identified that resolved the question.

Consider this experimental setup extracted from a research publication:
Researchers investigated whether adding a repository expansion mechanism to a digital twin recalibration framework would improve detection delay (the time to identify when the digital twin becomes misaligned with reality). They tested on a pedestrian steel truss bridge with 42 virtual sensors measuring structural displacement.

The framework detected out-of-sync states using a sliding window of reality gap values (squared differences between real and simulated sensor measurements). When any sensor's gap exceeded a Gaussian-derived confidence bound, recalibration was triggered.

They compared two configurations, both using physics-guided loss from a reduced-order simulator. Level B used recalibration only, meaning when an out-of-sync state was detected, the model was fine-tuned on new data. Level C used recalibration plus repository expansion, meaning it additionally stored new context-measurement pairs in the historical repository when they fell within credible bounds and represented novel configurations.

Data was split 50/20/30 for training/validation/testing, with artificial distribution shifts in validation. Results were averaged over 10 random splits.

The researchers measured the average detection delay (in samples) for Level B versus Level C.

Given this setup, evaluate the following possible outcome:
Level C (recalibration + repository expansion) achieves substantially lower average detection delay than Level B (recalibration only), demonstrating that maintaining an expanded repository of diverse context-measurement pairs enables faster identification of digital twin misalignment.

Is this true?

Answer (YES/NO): NO